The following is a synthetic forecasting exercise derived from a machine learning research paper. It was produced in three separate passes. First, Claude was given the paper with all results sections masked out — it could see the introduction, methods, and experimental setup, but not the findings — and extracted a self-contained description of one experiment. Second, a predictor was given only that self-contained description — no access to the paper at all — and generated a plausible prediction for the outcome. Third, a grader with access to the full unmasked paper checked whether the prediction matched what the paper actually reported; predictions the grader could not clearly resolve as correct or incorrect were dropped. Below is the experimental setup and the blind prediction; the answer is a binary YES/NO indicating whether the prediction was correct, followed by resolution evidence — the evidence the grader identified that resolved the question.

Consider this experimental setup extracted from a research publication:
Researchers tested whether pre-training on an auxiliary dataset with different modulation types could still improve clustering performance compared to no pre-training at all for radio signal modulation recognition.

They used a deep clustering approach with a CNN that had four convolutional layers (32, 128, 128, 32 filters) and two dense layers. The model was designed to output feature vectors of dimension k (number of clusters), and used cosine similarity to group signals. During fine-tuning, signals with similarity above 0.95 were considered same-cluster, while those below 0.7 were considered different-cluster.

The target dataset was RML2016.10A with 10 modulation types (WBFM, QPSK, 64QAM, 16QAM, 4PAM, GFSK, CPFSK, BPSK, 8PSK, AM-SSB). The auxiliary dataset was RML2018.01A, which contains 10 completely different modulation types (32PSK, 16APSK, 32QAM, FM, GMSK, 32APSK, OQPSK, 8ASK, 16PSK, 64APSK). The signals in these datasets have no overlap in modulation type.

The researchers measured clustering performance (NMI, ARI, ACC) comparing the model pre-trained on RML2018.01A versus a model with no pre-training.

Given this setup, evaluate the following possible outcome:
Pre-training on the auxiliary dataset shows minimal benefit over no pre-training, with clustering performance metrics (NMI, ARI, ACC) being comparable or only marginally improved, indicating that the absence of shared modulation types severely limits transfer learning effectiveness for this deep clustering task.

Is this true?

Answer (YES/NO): NO